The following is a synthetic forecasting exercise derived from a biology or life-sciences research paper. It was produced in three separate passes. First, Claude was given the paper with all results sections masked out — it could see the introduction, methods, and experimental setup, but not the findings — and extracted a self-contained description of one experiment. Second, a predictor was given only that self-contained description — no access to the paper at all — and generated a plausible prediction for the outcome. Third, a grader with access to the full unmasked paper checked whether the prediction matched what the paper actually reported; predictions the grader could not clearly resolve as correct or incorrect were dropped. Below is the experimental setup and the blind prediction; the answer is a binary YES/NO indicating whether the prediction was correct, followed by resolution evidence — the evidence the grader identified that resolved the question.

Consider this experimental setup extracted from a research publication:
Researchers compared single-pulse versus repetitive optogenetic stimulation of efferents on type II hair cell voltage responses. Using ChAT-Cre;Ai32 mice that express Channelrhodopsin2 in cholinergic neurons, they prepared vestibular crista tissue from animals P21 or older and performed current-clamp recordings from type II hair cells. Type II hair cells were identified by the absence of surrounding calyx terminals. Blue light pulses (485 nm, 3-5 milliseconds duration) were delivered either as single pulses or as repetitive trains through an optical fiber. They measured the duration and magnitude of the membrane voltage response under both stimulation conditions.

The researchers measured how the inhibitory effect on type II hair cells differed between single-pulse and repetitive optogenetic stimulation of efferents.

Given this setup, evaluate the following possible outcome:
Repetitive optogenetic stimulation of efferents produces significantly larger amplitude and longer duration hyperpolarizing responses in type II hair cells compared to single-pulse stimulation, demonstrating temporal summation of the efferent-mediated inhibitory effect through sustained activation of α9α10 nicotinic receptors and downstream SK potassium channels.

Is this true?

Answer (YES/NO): YES